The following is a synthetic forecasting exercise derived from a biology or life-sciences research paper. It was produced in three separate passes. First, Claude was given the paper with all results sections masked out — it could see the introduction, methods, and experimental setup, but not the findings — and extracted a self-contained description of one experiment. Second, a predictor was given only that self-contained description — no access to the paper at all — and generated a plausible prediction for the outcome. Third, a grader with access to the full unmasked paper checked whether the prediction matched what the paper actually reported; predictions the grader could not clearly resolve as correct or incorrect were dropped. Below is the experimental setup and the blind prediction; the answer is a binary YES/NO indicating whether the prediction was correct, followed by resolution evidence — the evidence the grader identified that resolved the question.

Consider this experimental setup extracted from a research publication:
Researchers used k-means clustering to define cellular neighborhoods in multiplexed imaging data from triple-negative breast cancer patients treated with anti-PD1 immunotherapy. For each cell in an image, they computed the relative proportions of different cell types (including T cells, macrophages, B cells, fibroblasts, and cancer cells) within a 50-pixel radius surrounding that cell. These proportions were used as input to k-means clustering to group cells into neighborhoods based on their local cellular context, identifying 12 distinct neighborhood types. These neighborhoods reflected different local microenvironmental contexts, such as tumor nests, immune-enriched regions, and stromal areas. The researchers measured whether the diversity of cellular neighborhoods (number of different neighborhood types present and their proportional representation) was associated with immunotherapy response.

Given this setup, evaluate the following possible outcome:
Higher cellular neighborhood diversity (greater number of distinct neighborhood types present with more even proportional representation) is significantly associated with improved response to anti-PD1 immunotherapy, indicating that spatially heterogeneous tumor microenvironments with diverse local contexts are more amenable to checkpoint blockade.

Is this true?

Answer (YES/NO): YES